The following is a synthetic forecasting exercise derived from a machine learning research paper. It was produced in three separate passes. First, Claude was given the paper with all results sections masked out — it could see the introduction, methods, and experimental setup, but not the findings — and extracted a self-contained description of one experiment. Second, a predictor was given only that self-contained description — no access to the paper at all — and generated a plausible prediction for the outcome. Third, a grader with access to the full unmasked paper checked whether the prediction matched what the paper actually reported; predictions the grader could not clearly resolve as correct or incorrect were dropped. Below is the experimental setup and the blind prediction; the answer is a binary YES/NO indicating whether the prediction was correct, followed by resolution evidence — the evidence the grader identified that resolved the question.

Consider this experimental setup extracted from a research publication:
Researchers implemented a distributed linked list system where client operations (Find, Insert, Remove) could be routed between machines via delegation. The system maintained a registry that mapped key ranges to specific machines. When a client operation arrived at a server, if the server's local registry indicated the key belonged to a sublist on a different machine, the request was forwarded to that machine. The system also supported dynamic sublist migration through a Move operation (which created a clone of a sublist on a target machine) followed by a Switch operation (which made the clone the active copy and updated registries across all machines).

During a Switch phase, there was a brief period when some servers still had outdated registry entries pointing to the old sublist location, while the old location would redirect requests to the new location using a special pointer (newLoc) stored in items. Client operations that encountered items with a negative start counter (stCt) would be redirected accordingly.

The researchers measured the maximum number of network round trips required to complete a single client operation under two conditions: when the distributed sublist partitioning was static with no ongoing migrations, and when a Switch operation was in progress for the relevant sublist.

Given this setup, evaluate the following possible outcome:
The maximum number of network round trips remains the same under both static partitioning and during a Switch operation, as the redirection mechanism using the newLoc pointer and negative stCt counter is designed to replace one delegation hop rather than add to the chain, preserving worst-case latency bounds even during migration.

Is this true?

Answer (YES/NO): NO